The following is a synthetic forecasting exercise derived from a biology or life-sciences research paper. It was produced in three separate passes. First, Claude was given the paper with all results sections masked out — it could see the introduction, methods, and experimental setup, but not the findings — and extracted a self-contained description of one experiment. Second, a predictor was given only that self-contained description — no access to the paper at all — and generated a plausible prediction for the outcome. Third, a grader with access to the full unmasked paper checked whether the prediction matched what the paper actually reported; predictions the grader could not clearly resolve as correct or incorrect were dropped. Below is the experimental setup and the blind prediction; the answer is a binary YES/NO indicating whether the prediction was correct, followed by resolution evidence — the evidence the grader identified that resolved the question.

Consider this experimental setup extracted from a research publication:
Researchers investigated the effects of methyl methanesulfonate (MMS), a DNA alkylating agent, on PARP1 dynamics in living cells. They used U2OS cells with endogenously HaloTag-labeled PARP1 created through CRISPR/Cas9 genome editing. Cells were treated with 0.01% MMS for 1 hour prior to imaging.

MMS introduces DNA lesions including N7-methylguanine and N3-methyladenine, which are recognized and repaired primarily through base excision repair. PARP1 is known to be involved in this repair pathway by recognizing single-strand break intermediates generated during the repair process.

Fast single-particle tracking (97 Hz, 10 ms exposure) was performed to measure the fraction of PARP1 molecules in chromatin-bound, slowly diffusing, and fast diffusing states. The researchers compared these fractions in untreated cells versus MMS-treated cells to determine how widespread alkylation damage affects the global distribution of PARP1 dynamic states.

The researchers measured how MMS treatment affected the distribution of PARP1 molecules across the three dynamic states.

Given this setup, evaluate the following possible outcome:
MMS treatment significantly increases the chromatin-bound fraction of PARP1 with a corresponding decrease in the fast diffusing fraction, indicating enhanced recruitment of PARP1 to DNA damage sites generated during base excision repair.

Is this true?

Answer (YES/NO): NO